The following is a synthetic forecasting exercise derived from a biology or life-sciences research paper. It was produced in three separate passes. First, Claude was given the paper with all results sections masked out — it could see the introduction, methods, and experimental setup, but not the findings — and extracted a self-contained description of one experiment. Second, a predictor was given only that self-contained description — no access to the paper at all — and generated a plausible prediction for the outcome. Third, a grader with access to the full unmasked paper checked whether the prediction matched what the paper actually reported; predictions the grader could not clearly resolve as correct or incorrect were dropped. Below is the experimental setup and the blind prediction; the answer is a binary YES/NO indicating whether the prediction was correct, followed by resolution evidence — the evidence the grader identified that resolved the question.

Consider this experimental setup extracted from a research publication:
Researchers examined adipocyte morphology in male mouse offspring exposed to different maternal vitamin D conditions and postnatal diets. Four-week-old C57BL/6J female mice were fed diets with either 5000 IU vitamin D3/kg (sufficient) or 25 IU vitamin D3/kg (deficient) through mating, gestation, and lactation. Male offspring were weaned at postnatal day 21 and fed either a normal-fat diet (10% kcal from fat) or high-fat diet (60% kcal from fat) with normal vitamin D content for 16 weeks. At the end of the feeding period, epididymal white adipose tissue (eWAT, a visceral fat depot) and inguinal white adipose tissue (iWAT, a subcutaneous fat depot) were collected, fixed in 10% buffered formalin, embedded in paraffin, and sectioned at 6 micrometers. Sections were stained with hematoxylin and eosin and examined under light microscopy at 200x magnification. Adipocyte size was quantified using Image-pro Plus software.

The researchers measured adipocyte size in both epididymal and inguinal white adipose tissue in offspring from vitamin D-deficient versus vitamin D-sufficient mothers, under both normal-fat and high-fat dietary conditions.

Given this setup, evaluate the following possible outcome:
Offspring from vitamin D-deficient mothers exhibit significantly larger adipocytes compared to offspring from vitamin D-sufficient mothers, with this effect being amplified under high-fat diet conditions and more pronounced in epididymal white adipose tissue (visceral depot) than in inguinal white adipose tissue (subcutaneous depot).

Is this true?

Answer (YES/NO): NO